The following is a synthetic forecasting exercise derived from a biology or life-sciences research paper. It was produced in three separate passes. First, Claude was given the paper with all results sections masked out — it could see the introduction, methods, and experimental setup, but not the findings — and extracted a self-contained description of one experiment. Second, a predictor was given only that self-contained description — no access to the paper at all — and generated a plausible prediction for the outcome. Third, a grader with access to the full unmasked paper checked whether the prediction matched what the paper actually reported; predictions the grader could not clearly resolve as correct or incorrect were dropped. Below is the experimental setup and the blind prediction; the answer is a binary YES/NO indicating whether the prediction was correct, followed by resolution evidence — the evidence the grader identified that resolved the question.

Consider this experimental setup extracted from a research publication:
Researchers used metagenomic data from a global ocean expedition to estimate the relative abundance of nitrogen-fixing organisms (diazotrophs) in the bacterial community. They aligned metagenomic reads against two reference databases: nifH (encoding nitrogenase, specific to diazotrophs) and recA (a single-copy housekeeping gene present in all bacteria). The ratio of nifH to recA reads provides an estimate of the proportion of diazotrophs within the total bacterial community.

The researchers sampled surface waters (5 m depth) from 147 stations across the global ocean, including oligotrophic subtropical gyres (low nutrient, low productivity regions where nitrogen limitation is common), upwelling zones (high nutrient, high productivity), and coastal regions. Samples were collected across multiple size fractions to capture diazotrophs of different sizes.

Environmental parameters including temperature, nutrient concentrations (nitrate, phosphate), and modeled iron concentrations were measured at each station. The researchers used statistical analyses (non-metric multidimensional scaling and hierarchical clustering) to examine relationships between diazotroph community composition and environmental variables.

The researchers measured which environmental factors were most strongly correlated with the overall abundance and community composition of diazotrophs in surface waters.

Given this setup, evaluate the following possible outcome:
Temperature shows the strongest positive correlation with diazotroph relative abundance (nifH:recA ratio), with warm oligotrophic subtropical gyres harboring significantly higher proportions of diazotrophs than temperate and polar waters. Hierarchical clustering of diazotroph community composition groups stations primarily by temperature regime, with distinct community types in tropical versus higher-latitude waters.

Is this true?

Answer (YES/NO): NO